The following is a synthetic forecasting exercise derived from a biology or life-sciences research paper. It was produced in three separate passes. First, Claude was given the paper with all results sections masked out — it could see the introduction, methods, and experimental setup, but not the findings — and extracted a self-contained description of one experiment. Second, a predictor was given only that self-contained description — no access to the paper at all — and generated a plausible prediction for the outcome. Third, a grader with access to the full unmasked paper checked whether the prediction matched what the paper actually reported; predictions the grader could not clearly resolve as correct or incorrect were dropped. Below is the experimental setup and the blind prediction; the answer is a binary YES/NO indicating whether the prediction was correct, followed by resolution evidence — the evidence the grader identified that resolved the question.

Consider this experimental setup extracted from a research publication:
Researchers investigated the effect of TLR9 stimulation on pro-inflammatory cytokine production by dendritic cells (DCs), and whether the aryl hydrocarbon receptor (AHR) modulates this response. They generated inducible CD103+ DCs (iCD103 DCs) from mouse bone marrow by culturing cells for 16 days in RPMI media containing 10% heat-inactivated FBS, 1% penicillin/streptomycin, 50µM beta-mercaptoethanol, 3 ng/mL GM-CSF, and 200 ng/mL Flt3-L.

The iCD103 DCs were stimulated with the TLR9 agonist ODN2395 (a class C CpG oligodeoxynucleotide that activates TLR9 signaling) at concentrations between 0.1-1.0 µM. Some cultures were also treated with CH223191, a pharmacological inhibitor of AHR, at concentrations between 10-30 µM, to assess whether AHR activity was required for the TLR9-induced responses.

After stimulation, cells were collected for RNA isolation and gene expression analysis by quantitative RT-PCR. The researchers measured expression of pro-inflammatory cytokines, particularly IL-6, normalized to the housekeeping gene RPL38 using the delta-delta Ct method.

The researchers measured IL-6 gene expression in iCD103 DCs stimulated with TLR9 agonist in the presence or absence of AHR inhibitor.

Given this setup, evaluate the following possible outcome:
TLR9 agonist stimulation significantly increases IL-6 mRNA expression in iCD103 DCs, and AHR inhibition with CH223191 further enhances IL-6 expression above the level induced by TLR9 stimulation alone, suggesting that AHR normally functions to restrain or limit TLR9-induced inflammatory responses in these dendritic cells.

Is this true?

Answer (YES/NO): NO